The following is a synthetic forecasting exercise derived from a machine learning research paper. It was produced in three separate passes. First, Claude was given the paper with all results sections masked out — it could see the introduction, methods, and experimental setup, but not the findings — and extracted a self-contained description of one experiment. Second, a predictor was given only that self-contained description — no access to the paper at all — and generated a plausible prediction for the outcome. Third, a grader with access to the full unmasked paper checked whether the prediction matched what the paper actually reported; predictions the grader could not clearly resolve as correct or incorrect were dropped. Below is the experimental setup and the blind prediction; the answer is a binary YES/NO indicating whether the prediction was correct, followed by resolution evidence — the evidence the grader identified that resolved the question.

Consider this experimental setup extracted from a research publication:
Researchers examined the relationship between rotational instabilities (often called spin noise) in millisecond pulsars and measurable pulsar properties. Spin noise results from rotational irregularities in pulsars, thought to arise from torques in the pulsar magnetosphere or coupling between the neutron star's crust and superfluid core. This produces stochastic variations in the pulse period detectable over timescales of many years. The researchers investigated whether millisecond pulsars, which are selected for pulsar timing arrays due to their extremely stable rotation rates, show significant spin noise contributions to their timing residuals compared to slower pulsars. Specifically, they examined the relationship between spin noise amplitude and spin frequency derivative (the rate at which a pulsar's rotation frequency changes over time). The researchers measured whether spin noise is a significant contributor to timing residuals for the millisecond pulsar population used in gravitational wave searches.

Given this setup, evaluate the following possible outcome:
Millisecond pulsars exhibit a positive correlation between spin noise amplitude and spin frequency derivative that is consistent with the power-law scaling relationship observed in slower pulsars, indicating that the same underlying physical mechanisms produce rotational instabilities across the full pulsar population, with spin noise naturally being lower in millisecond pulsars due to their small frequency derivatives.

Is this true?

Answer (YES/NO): YES